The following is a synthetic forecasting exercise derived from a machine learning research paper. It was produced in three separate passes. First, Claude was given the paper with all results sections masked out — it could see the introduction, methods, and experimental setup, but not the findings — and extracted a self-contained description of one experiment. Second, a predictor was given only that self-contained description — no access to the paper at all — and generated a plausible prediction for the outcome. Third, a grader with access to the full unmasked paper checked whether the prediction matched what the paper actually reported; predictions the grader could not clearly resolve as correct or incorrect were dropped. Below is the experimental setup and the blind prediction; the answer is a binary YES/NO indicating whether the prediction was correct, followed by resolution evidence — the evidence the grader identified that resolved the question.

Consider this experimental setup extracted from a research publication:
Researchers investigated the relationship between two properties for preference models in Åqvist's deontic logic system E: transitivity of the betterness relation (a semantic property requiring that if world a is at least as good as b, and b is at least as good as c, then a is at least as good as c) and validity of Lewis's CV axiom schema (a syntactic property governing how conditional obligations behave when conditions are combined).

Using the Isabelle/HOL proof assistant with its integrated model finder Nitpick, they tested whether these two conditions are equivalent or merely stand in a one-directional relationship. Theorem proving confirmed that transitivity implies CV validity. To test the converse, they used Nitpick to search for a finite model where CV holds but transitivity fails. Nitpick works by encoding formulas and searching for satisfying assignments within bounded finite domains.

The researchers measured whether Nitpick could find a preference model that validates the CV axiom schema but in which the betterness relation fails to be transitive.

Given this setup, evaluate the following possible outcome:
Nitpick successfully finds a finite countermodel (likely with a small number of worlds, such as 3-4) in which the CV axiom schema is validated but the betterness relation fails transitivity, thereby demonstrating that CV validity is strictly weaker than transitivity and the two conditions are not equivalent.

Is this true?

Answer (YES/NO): YES